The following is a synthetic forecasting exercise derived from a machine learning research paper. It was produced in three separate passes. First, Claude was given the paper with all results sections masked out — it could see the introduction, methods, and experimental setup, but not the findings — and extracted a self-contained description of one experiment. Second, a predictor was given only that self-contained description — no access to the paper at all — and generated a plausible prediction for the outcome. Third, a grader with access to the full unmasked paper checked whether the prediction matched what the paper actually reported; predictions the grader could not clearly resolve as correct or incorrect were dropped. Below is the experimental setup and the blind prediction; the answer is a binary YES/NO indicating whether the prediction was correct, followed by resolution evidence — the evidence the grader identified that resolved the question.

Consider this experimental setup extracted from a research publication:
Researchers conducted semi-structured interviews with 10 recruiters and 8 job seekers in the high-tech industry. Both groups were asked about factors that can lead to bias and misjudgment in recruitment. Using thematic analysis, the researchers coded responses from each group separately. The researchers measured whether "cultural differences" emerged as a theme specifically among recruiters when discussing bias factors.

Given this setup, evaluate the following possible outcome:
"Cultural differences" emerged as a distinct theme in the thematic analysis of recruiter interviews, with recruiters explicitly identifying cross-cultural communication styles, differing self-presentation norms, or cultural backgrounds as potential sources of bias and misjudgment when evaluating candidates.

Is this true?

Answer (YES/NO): YES